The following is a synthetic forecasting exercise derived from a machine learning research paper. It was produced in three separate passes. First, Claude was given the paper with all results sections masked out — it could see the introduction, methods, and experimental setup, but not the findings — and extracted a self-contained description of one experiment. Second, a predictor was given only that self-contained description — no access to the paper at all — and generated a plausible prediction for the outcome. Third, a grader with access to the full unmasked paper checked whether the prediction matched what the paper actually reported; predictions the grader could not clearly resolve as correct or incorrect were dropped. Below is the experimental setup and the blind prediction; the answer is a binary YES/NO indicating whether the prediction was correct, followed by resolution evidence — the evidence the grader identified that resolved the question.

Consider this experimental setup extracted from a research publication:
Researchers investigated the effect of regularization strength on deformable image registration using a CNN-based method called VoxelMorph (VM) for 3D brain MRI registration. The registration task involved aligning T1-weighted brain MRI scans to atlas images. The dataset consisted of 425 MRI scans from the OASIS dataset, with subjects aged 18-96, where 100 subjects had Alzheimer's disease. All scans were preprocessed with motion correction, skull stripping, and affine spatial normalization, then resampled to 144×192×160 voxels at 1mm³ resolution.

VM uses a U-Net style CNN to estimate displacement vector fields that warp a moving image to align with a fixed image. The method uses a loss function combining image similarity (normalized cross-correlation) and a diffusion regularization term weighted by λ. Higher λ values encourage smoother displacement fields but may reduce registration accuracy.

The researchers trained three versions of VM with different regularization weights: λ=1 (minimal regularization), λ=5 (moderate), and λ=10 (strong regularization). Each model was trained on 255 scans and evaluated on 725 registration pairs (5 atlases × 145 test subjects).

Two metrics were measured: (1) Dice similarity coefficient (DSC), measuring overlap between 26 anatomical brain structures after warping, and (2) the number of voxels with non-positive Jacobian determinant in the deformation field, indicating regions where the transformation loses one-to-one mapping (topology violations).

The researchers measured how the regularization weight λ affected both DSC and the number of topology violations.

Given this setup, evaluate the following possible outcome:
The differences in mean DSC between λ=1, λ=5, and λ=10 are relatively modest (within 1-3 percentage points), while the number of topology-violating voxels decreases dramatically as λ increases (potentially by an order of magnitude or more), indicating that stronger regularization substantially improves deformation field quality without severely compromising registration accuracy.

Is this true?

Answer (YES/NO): YES